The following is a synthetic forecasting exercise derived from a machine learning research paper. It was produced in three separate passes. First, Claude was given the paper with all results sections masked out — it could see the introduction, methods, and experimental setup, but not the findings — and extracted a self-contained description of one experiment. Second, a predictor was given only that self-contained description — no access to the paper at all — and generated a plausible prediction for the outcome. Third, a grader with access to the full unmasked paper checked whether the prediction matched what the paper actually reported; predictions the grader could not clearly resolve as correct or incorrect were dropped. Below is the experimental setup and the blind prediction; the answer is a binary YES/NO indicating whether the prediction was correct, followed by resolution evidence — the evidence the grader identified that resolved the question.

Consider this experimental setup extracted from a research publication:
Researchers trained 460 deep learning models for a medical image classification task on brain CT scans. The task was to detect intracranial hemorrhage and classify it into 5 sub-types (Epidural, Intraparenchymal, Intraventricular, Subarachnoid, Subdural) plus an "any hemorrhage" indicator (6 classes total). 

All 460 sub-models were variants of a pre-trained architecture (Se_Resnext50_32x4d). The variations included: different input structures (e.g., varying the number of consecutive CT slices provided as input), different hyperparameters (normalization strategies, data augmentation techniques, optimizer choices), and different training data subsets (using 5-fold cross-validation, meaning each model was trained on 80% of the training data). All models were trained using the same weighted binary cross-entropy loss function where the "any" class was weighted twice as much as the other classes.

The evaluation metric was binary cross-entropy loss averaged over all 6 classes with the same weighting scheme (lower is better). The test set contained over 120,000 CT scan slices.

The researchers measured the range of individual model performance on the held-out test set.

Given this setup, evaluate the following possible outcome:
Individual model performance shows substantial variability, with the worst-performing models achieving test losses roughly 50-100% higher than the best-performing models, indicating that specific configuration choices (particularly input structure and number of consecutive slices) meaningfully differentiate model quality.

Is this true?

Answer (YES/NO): NO